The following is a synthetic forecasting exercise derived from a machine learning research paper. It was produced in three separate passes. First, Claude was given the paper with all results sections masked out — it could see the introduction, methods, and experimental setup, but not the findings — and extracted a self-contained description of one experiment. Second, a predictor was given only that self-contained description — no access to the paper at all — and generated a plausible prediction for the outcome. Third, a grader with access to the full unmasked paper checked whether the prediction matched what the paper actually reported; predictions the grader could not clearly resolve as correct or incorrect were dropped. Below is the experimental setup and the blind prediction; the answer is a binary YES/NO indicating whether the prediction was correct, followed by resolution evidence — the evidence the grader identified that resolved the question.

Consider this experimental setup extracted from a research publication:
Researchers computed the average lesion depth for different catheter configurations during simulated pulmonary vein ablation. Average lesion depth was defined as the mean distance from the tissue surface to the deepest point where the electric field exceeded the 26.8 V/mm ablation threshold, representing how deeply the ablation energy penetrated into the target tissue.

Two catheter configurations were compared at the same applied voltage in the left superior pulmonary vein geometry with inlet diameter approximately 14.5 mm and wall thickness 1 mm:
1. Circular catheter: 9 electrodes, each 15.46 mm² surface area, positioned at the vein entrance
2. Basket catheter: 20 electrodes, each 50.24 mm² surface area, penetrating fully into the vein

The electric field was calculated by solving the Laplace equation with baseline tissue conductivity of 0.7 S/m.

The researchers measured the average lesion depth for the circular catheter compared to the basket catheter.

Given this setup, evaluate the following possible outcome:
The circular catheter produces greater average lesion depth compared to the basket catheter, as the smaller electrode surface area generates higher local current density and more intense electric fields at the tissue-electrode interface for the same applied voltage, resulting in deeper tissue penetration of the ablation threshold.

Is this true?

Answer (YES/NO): NO